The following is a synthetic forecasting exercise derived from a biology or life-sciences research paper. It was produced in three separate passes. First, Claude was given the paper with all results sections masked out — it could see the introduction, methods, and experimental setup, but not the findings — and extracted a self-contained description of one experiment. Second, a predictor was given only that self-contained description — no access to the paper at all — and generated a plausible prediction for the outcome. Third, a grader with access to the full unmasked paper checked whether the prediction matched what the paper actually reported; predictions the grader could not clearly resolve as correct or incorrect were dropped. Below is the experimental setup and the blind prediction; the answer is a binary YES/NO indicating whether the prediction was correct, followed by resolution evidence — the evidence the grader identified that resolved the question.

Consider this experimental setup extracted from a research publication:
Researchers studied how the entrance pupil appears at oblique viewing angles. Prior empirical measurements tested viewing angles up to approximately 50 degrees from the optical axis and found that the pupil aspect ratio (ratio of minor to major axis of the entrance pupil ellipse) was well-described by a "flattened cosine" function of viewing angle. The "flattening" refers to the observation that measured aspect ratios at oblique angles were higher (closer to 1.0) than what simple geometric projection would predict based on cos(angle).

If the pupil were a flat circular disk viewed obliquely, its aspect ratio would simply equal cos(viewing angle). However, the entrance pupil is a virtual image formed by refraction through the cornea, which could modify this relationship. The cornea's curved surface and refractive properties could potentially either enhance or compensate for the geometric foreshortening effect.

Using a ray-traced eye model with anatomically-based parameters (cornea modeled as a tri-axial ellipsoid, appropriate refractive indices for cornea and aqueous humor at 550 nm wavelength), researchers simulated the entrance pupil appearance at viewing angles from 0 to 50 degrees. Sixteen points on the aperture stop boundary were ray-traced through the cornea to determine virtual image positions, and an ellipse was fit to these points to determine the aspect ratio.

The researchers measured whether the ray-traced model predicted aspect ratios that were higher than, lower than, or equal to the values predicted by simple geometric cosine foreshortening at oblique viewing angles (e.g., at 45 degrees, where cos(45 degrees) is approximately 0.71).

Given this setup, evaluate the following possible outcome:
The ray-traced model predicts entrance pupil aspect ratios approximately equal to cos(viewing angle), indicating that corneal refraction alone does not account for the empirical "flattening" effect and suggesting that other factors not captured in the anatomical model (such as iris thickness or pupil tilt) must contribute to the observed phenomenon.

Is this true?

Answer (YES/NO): NO